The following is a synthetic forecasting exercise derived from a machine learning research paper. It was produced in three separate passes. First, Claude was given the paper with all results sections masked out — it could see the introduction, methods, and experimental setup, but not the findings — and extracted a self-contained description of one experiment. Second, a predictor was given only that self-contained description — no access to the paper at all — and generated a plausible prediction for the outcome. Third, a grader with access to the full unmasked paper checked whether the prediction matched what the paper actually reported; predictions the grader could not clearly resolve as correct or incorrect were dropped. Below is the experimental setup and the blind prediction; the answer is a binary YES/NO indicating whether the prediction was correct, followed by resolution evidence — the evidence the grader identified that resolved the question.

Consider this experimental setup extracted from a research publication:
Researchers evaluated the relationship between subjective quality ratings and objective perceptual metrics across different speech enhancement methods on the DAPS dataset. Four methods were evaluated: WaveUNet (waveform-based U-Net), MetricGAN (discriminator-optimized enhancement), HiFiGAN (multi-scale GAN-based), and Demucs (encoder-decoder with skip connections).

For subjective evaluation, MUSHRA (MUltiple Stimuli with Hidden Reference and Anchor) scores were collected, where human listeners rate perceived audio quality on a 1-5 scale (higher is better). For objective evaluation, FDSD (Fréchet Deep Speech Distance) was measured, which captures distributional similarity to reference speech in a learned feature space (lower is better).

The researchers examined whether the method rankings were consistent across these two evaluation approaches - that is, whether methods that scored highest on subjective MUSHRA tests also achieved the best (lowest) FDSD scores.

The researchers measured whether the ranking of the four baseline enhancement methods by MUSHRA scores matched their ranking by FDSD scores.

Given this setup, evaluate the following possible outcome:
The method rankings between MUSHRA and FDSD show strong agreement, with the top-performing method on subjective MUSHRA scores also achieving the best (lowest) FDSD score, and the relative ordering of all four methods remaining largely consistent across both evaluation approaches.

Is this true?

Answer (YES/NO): NO